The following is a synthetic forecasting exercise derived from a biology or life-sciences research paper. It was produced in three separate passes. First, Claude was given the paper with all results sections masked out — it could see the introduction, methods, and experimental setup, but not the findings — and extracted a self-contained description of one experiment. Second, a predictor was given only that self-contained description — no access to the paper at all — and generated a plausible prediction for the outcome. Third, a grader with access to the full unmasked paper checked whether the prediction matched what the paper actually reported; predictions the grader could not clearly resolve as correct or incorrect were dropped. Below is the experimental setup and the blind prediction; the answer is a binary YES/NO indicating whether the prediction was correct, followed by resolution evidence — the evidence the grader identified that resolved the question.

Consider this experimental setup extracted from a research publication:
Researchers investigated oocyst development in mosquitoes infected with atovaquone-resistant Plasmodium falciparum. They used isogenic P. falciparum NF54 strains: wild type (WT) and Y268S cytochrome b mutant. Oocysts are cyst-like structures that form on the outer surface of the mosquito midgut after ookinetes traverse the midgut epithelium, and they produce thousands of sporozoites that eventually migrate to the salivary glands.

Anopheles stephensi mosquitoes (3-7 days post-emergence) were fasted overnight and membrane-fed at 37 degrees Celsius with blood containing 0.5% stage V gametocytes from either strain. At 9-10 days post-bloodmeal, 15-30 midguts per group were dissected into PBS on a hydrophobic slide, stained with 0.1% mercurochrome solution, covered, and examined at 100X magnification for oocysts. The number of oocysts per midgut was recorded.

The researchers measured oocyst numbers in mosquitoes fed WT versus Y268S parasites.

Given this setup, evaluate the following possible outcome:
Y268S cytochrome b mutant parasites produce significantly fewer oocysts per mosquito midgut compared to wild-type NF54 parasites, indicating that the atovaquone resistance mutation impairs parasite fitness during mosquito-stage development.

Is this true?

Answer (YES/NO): YES